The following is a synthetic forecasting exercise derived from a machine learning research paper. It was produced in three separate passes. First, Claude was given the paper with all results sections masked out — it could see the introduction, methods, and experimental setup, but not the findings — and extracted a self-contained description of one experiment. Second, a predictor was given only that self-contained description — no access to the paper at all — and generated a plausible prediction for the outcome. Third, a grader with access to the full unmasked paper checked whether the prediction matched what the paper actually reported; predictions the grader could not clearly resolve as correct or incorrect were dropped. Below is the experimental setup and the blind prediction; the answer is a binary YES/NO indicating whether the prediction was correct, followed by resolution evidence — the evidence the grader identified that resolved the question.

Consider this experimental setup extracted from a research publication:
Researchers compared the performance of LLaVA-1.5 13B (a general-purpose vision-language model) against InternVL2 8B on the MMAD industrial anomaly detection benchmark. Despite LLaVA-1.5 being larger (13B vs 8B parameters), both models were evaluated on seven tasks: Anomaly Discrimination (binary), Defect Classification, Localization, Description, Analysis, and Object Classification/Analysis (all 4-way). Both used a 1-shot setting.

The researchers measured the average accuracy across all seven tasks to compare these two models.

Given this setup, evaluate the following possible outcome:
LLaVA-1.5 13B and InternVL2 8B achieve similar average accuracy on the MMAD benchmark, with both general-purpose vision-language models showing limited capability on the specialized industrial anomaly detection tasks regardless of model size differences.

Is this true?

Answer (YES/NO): NO